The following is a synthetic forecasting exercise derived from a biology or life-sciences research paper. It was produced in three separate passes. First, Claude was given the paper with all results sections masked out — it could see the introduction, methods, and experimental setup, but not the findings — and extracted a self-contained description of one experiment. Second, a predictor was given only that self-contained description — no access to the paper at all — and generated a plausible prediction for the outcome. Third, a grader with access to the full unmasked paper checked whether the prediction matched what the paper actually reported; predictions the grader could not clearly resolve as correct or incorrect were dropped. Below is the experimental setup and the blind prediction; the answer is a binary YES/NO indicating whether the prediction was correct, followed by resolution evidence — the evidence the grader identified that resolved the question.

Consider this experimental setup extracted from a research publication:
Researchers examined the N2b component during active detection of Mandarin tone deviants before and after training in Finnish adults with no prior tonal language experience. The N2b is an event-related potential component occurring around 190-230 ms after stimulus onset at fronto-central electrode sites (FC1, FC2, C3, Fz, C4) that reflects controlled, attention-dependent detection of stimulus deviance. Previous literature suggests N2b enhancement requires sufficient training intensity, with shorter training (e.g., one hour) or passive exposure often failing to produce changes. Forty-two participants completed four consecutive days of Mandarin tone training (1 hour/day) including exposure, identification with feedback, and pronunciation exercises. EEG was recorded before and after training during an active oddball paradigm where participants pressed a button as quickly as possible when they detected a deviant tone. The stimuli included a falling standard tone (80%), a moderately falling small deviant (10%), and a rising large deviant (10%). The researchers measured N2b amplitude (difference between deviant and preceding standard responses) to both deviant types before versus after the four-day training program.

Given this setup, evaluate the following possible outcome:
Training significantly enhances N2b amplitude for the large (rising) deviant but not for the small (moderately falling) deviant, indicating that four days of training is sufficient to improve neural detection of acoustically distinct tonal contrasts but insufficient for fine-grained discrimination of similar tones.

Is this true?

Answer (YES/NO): NO